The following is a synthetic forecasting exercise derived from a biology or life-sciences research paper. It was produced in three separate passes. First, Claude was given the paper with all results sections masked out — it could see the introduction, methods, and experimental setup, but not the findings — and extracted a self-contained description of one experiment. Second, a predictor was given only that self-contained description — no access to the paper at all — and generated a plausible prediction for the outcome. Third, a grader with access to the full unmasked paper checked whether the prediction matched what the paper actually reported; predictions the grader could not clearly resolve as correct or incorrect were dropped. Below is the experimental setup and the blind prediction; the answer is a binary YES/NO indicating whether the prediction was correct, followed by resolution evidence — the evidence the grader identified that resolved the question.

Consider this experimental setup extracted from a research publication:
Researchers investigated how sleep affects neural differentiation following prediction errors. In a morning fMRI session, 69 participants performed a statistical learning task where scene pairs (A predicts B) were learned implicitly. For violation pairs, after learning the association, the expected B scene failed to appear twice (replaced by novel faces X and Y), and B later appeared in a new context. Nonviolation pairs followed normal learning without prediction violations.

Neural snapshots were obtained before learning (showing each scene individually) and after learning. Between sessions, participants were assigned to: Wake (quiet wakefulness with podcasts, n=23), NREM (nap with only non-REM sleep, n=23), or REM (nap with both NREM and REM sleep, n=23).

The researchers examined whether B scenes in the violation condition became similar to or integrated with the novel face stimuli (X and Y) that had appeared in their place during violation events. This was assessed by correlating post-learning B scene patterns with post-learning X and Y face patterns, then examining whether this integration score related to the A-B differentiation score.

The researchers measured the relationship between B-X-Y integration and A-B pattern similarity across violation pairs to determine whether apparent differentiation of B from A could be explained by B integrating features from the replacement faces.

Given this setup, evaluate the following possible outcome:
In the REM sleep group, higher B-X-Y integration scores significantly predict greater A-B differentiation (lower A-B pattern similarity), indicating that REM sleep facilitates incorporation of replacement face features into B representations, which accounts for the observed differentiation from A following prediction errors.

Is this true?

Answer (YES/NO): NO